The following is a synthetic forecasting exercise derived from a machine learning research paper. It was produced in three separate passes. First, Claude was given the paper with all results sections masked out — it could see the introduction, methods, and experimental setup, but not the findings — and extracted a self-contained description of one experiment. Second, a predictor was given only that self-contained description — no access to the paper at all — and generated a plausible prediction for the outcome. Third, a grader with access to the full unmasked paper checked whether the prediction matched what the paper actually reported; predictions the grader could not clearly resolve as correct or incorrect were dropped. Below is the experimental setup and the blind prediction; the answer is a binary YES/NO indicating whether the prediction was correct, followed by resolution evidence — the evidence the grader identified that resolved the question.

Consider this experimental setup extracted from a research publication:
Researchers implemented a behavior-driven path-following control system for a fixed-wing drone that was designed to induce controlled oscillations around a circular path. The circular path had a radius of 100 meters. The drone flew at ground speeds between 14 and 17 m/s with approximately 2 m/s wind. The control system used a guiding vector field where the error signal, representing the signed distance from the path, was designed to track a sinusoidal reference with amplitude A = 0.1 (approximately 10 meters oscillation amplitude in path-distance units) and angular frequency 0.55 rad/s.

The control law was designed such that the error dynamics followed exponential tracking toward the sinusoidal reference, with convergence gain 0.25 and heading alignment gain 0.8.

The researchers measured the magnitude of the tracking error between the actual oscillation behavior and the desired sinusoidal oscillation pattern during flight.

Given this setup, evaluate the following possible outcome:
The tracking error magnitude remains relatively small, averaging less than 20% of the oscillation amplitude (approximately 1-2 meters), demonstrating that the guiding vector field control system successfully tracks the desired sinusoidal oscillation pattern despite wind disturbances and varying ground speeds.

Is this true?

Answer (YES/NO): NO